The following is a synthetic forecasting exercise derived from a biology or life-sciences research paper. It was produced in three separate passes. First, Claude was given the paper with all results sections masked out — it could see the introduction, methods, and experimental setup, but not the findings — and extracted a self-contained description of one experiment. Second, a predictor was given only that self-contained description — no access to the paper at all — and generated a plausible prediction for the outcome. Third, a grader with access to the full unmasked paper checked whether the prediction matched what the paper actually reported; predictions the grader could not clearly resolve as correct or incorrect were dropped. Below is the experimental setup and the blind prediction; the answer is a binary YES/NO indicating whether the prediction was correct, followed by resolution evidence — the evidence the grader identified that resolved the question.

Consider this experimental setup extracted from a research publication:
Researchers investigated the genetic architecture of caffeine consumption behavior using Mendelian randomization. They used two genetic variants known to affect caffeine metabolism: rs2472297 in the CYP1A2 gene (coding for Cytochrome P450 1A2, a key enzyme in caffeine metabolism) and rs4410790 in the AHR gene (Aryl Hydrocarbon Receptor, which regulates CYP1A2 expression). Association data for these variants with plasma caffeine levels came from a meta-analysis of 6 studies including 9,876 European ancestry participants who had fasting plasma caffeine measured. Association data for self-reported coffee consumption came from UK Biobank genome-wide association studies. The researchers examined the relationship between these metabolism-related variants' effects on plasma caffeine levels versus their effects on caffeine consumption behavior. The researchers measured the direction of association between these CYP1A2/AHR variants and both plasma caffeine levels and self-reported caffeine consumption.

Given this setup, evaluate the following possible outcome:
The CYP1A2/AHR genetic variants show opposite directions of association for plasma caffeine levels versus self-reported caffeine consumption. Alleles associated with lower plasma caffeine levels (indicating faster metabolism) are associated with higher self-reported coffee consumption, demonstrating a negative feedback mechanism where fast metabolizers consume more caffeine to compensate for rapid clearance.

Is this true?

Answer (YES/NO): YES